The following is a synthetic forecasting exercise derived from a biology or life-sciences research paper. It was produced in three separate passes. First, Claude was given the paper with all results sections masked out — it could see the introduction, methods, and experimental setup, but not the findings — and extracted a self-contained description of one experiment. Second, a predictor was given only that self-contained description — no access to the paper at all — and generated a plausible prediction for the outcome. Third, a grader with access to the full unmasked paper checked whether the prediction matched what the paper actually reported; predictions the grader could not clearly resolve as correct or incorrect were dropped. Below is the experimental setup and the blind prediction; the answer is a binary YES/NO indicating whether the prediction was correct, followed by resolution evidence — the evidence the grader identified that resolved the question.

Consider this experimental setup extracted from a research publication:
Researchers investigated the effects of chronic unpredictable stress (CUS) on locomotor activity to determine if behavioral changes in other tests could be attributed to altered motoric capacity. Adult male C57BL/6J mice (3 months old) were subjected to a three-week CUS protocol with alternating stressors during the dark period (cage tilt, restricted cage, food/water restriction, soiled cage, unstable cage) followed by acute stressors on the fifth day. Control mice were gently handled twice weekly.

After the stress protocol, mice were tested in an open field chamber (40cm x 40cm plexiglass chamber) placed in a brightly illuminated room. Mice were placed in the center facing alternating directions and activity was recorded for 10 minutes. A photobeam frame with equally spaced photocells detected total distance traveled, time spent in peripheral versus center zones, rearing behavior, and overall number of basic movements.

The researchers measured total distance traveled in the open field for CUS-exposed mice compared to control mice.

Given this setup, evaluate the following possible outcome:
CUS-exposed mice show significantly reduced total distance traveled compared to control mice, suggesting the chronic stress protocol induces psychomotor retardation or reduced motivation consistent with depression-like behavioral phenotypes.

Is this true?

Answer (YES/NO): NO